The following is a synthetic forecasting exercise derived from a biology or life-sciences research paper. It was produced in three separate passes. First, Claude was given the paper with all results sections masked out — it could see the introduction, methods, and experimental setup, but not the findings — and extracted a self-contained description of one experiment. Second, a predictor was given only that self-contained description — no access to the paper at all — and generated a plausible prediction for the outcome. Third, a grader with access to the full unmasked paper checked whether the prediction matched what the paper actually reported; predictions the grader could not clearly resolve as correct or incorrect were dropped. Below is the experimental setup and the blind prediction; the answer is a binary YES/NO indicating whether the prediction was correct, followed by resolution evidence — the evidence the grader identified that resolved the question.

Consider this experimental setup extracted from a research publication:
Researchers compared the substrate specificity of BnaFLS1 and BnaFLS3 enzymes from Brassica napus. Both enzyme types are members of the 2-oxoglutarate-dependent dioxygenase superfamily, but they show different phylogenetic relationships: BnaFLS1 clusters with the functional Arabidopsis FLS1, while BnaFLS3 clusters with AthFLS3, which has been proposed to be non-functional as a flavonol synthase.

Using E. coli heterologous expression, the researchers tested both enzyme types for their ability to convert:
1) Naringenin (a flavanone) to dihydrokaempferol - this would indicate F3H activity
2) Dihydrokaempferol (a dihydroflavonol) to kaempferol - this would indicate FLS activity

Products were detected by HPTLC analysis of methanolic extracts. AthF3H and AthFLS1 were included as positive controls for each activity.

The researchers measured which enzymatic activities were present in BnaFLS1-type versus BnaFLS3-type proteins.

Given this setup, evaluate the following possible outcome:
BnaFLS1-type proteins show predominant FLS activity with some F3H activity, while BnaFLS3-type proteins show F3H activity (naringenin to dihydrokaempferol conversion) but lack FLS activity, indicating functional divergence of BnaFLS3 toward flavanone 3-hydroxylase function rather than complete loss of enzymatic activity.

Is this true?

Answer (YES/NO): YES